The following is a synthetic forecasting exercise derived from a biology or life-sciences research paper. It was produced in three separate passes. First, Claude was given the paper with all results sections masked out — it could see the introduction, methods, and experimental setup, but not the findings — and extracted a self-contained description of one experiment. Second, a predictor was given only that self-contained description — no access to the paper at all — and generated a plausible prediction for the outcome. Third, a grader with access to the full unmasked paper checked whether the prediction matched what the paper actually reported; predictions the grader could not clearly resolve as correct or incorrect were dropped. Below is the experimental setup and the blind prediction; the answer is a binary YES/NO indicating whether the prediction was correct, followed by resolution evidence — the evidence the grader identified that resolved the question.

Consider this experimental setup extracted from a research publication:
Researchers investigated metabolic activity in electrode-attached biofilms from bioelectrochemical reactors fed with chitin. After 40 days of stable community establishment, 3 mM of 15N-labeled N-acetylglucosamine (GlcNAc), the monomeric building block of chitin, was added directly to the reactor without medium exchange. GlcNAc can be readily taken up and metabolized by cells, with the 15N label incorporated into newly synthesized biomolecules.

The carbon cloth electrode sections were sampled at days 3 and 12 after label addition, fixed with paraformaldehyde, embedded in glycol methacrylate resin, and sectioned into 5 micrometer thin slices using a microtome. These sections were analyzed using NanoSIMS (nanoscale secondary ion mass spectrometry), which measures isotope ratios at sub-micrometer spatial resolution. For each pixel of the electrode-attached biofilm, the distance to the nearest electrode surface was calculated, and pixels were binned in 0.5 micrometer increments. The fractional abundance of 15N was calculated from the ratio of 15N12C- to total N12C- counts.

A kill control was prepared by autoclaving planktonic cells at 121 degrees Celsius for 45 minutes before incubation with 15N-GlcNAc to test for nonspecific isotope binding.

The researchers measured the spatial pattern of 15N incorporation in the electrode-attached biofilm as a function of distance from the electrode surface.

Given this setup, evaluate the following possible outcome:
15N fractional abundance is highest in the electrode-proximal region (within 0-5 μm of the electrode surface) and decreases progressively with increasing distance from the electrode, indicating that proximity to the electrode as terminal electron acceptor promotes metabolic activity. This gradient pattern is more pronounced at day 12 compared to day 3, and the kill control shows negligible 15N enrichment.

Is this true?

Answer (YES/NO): NO